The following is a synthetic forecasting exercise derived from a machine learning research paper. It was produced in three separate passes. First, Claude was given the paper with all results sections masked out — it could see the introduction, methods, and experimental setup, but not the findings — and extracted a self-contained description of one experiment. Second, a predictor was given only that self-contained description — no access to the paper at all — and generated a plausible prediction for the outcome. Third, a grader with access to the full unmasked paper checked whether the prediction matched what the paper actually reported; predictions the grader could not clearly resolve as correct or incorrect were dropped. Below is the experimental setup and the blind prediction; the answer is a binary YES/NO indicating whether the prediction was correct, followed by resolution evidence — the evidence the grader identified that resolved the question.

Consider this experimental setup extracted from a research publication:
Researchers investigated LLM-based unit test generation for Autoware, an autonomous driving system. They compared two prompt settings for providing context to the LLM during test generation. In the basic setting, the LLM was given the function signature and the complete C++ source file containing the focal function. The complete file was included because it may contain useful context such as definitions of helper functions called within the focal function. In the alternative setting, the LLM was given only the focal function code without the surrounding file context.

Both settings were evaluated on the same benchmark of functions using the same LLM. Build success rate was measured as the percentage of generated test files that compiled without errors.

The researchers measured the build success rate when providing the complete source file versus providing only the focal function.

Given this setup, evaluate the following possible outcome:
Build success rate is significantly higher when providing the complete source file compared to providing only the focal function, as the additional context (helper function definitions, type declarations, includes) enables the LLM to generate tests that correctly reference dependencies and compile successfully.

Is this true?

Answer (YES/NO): YES